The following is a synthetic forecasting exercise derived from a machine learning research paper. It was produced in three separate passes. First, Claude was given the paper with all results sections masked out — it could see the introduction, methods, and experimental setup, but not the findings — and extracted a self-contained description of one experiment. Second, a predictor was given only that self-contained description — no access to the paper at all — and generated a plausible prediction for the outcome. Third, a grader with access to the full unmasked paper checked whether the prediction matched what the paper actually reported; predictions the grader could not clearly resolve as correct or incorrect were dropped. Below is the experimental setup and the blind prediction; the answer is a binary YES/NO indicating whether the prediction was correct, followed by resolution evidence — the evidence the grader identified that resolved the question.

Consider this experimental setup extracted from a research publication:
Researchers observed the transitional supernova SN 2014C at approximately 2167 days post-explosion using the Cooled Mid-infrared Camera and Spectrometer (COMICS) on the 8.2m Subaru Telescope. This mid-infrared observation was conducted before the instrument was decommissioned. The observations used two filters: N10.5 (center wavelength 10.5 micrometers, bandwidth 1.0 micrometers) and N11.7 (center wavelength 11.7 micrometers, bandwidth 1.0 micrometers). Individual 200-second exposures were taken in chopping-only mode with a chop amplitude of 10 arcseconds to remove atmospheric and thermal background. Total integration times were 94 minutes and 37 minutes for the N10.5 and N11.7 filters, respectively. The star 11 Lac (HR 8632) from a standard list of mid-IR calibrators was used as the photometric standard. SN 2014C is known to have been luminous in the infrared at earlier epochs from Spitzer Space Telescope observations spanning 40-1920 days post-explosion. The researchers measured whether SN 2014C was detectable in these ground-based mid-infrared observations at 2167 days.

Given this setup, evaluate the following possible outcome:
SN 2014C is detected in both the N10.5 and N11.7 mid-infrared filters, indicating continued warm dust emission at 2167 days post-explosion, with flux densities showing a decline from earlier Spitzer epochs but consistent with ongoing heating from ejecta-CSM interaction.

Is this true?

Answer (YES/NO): YES